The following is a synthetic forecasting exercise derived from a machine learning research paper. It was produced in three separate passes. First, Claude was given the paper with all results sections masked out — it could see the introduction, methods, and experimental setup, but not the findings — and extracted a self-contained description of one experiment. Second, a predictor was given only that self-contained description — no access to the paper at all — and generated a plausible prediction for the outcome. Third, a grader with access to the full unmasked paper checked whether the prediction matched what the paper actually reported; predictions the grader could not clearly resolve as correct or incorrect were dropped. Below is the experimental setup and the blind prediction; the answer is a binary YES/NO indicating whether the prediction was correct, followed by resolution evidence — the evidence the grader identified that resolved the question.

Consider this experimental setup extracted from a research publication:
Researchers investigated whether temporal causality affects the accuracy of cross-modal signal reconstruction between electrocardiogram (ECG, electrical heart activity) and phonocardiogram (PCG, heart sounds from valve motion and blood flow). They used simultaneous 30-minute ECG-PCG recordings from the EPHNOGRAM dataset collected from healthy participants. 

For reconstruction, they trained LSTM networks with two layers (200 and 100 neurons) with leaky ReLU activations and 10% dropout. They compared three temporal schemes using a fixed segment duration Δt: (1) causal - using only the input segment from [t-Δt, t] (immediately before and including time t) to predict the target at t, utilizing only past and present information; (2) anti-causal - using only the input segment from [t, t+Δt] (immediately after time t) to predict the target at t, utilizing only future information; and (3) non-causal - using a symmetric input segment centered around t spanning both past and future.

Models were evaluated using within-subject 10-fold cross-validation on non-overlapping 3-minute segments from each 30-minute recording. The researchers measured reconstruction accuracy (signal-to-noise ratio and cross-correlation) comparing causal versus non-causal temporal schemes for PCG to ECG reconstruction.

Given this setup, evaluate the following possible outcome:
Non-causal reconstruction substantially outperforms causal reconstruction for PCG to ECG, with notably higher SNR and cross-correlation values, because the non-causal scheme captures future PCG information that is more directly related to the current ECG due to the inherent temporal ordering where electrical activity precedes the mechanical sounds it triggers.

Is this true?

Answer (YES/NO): YES